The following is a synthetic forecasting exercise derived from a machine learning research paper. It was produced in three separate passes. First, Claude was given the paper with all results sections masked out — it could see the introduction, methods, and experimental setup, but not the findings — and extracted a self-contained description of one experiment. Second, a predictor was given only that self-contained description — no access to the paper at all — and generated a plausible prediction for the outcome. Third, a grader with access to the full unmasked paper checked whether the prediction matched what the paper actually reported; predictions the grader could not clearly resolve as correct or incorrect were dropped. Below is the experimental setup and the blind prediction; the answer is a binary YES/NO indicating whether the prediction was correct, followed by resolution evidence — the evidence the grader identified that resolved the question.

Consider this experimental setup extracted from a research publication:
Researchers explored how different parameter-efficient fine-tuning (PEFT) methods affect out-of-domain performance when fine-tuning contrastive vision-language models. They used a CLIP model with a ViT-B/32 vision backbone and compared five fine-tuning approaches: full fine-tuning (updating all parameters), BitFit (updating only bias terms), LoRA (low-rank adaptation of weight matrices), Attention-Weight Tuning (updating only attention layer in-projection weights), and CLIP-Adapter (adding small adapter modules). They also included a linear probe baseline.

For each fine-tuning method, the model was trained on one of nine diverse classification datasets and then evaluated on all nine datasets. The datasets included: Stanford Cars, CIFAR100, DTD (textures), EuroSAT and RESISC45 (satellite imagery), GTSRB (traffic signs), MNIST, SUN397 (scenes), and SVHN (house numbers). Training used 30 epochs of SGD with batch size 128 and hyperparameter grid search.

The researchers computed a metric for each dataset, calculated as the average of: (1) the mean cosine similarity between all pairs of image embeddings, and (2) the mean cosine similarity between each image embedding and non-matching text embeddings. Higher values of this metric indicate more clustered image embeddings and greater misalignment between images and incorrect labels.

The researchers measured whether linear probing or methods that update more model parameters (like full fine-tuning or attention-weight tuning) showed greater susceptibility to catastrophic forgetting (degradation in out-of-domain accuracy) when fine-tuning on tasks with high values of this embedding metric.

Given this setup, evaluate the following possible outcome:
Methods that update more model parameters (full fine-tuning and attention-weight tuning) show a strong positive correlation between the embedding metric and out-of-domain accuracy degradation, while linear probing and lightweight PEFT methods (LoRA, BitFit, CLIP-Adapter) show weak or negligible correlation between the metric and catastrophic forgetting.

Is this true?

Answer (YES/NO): NO